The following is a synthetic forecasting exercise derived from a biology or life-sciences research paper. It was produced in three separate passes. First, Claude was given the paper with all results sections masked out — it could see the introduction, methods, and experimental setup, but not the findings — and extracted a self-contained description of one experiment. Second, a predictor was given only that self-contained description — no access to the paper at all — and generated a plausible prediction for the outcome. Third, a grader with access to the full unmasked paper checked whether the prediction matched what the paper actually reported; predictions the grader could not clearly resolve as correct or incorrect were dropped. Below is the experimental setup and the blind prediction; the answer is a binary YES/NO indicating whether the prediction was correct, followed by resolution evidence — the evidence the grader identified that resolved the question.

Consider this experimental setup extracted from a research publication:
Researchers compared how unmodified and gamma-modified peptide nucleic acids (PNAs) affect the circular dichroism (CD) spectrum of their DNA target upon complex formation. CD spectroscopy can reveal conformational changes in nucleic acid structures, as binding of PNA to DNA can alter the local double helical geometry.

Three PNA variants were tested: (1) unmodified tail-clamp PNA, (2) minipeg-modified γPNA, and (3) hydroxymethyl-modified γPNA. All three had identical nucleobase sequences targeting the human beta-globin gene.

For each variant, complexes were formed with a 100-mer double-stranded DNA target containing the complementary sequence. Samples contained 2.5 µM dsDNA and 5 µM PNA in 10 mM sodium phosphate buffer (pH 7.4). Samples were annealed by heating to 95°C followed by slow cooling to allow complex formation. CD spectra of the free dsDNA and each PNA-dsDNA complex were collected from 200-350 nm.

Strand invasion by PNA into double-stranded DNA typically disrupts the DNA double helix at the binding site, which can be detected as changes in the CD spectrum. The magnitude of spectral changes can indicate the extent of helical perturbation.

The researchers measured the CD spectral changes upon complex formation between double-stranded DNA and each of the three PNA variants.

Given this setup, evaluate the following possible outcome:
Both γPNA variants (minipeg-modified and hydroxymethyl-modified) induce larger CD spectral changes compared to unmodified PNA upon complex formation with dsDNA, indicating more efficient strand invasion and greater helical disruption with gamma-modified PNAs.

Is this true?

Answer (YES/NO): NO